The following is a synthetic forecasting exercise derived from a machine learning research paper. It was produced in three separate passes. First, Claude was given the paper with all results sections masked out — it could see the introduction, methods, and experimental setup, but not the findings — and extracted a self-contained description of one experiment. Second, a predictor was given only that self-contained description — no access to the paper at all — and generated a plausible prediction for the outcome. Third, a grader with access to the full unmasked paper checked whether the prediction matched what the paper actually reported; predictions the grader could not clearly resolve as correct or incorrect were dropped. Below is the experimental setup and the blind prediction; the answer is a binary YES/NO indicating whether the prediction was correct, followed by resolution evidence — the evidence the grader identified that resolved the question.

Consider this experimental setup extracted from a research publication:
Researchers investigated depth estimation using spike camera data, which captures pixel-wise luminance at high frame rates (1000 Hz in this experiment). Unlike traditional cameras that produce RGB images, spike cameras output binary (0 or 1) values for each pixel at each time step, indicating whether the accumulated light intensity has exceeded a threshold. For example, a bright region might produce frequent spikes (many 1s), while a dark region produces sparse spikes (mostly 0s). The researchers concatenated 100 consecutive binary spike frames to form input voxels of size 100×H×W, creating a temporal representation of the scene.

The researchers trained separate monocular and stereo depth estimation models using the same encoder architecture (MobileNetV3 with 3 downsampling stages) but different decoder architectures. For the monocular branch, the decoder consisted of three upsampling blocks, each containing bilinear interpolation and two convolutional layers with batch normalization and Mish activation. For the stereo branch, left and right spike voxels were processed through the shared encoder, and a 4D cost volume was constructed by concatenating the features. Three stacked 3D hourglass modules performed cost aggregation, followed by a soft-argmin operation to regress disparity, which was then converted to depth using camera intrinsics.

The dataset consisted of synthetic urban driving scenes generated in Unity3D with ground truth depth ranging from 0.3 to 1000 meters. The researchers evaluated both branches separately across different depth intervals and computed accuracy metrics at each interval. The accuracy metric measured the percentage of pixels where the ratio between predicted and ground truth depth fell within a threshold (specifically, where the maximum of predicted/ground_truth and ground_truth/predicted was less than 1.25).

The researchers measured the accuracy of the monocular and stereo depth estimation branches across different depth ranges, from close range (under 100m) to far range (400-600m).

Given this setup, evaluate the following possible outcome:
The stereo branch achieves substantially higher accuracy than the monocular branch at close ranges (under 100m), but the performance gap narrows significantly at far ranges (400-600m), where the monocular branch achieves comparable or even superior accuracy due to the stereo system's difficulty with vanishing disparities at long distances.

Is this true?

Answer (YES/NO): YES